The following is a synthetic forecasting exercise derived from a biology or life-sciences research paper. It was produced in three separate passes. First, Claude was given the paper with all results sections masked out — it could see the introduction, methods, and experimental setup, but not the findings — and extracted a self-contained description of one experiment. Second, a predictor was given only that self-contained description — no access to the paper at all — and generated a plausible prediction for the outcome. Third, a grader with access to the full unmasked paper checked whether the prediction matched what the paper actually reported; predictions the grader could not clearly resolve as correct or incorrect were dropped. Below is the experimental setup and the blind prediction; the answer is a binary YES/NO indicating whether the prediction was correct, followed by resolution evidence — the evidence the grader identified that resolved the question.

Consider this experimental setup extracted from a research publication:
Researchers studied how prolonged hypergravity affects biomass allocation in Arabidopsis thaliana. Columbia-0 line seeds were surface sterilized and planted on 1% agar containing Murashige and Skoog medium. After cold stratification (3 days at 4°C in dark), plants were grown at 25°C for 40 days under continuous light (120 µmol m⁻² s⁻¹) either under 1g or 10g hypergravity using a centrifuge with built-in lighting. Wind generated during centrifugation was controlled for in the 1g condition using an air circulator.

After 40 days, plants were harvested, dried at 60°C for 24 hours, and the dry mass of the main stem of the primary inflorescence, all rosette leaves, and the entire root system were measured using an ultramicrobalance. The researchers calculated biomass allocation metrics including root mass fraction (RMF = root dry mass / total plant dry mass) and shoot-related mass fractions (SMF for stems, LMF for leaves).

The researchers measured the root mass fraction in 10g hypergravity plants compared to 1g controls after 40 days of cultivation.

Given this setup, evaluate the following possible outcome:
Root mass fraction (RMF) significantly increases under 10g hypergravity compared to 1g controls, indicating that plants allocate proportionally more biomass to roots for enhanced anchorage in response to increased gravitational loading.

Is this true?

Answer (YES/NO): YES